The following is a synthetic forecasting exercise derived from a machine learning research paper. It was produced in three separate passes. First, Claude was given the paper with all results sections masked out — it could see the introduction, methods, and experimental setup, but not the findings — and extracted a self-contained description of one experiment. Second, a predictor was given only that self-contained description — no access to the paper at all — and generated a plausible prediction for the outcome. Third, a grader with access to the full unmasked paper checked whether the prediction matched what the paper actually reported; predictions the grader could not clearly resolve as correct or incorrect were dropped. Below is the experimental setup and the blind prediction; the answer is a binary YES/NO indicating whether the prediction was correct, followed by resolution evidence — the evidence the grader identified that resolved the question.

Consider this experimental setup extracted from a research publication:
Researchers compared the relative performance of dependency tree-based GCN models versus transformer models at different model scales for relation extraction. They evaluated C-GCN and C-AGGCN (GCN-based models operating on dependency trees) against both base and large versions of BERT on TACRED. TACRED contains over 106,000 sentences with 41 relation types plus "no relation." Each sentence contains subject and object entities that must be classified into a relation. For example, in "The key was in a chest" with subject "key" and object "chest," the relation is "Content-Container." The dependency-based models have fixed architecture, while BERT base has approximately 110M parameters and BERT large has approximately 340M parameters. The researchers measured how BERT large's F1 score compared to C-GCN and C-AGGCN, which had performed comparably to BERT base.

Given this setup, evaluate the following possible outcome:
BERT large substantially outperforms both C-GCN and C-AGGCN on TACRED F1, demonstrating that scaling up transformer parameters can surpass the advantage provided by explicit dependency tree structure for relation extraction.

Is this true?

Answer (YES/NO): YES